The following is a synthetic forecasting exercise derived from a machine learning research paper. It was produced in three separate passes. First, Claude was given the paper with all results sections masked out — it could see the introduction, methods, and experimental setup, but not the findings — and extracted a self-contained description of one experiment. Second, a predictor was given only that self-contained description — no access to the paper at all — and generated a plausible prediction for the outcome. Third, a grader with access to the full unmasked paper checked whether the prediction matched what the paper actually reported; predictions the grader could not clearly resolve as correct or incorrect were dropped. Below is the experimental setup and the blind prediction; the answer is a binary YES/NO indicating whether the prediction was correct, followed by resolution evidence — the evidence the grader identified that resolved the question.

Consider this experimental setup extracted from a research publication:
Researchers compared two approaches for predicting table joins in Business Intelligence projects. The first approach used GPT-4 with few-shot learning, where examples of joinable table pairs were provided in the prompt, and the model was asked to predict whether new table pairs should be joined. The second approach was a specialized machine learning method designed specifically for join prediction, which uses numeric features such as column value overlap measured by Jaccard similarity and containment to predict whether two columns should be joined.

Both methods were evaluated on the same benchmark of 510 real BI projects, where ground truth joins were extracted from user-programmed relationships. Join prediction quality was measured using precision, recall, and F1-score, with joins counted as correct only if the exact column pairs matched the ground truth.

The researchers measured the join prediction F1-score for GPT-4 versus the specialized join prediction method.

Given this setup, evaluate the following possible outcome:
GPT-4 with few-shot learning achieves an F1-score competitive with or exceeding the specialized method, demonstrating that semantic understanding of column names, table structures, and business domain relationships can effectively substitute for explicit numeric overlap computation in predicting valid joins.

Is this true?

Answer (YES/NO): NO